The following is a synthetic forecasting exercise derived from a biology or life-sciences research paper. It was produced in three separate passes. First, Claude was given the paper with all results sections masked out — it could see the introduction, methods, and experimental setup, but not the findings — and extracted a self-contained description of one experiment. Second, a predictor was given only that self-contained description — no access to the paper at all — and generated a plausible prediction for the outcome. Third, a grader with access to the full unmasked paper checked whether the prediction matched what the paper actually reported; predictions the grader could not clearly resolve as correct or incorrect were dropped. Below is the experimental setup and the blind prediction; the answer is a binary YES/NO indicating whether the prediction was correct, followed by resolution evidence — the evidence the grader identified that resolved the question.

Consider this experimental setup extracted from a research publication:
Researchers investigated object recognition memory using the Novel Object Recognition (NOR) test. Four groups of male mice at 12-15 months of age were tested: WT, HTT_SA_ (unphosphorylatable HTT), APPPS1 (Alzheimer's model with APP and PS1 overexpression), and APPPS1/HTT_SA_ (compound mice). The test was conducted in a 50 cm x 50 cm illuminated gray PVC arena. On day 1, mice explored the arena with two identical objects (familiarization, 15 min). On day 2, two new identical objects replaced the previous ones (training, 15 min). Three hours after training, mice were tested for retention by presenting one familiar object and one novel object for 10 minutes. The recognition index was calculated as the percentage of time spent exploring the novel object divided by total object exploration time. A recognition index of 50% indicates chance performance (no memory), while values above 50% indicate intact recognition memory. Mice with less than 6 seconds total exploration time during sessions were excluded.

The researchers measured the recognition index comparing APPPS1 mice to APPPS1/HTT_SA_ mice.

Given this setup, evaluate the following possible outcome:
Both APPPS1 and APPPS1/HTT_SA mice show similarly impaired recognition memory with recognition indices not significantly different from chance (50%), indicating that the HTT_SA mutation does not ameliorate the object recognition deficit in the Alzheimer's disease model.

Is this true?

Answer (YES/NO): NO